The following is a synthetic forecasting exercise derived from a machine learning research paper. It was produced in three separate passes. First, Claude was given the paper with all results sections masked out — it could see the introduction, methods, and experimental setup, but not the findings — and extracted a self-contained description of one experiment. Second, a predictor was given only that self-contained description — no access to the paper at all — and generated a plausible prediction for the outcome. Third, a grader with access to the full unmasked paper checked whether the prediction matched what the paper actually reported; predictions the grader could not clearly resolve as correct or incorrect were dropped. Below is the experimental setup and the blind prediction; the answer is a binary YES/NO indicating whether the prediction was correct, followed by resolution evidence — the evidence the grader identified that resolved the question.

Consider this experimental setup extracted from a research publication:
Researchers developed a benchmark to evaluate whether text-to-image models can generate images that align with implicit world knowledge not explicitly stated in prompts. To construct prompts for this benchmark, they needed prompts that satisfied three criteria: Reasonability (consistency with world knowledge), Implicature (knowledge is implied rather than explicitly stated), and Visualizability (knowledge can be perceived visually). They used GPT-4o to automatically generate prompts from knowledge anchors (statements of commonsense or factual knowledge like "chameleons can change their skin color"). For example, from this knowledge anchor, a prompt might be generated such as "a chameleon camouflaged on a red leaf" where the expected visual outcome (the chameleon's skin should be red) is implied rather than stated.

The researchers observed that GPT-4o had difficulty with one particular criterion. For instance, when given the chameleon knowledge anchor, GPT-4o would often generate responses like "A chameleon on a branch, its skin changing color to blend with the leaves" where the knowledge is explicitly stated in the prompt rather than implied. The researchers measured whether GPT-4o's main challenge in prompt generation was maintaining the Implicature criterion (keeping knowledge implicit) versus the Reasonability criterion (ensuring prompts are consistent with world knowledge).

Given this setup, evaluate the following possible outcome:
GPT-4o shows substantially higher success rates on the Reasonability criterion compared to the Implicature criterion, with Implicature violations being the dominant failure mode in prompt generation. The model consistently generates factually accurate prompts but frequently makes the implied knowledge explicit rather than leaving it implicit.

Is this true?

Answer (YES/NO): YES